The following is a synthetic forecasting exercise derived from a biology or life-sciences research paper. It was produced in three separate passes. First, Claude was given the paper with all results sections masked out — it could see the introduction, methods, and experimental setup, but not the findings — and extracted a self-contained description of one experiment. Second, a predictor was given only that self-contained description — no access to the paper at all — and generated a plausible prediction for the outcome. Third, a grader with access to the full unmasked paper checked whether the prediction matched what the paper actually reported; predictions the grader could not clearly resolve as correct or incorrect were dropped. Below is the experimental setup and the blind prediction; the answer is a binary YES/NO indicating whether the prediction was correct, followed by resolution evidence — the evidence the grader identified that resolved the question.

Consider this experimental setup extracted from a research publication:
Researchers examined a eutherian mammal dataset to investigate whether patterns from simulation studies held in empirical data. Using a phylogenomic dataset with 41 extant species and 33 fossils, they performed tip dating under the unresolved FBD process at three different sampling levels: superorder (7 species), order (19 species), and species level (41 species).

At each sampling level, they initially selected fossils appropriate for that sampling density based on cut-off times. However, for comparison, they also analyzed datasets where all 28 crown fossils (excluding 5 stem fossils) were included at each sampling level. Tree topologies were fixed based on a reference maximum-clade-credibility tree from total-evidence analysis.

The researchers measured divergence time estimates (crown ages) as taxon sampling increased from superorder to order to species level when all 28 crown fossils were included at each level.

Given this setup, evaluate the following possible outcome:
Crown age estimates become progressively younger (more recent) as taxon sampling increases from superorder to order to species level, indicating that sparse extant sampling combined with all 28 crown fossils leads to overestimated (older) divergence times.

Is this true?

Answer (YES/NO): NO